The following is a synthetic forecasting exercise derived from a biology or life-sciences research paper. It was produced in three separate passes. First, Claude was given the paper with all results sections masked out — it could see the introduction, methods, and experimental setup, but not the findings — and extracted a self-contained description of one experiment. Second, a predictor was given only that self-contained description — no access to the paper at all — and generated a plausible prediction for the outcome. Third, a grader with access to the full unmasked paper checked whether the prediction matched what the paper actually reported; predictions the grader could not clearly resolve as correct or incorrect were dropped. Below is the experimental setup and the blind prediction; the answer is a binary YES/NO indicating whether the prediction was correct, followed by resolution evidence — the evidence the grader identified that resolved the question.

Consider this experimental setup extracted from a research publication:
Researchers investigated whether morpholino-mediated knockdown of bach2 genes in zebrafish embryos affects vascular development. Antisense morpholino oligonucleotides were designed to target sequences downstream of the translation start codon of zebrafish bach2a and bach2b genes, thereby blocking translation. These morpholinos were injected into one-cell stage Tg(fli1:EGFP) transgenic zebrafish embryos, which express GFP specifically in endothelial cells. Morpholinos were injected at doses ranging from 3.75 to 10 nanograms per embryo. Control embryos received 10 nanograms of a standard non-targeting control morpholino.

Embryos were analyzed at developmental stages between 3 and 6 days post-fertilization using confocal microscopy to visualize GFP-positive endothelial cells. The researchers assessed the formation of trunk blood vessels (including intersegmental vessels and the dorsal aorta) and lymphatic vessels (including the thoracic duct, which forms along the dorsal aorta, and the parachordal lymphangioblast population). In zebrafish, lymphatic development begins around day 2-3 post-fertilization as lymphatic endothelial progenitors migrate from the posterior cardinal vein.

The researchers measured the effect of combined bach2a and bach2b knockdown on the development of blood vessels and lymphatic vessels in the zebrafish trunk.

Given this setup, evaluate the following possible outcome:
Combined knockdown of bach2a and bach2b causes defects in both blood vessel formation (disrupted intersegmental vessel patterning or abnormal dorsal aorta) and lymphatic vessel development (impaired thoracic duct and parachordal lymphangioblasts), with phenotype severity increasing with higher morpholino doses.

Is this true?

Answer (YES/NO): NO